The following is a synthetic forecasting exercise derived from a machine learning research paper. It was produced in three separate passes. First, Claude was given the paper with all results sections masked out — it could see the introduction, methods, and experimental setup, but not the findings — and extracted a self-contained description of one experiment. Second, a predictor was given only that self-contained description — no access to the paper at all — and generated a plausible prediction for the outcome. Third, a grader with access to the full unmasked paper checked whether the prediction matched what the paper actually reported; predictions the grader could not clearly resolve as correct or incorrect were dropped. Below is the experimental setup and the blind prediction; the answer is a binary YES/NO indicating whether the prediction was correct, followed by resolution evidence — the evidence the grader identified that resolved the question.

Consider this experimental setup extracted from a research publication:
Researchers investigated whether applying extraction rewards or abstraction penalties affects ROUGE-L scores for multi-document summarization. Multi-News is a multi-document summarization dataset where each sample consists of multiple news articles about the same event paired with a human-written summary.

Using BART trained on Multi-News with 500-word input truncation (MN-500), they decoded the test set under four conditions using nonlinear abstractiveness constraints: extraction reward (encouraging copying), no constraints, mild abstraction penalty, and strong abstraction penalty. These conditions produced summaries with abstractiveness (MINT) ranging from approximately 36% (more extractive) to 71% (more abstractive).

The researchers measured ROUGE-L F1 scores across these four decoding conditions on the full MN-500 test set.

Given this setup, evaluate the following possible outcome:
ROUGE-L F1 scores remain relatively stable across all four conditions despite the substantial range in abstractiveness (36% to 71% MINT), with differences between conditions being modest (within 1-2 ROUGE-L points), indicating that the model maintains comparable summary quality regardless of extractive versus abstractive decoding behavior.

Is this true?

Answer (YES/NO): YES